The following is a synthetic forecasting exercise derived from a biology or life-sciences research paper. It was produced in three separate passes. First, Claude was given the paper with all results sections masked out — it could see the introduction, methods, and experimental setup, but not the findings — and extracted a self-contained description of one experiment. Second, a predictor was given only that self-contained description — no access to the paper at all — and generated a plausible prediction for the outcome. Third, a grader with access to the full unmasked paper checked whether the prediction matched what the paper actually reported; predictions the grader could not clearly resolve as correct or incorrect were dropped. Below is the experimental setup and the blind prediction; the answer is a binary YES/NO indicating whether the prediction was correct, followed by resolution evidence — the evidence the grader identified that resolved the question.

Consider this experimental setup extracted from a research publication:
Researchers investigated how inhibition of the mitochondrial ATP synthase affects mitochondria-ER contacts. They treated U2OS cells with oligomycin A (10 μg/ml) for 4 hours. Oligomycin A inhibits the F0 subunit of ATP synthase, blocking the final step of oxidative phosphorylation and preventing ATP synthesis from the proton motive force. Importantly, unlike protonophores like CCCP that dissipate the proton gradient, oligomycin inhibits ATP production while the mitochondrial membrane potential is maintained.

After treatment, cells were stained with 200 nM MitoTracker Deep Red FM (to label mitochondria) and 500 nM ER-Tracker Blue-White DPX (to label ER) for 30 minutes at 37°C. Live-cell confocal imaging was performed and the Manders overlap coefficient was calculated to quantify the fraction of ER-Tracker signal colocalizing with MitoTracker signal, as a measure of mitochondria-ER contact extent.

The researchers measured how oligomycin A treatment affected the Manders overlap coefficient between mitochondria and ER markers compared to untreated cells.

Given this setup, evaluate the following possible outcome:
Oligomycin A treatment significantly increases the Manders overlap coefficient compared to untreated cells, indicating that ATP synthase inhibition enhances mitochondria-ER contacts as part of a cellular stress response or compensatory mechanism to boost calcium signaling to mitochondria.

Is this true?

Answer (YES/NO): YES